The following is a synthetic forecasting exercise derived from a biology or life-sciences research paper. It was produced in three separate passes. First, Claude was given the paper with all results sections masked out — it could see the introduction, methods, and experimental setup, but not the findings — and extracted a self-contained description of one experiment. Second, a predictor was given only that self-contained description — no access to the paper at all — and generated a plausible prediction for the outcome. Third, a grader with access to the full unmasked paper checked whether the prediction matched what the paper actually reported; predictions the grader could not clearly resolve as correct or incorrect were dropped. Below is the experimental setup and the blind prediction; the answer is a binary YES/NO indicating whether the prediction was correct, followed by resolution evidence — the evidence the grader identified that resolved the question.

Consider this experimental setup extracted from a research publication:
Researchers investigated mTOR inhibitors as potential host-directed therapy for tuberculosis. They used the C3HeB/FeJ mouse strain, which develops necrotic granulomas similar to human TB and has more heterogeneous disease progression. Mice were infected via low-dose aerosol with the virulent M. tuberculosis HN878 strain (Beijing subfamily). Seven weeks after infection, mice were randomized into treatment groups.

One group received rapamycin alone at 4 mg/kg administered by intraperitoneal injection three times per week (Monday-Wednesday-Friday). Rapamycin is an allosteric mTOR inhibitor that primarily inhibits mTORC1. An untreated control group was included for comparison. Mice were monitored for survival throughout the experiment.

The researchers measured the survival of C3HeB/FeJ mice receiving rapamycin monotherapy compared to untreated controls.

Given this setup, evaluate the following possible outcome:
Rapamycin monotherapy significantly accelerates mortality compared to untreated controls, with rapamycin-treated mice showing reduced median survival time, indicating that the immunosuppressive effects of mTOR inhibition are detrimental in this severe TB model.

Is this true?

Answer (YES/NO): YES